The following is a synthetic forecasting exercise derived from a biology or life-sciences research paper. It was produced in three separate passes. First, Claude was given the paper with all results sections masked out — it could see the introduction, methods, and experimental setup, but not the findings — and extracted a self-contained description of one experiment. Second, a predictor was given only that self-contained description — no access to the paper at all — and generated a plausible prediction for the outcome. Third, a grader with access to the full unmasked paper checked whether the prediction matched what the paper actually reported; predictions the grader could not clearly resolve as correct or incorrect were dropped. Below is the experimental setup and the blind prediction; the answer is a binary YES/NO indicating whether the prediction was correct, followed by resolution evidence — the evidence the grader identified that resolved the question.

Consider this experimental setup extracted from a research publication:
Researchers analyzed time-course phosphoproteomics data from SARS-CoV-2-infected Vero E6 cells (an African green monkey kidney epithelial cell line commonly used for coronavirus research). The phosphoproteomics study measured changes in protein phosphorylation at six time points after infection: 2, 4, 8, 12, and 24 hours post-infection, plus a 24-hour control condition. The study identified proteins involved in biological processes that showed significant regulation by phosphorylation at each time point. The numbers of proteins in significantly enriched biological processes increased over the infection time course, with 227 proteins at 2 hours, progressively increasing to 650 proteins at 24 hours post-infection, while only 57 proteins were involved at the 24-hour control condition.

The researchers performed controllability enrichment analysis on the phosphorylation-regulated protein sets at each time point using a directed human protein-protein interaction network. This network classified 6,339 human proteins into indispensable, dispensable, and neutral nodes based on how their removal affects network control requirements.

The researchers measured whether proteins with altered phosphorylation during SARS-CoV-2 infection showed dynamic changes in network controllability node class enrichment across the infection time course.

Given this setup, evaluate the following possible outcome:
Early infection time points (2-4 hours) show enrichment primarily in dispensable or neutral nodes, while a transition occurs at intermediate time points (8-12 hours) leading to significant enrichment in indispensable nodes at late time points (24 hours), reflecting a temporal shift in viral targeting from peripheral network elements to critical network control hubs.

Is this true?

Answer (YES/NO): NO